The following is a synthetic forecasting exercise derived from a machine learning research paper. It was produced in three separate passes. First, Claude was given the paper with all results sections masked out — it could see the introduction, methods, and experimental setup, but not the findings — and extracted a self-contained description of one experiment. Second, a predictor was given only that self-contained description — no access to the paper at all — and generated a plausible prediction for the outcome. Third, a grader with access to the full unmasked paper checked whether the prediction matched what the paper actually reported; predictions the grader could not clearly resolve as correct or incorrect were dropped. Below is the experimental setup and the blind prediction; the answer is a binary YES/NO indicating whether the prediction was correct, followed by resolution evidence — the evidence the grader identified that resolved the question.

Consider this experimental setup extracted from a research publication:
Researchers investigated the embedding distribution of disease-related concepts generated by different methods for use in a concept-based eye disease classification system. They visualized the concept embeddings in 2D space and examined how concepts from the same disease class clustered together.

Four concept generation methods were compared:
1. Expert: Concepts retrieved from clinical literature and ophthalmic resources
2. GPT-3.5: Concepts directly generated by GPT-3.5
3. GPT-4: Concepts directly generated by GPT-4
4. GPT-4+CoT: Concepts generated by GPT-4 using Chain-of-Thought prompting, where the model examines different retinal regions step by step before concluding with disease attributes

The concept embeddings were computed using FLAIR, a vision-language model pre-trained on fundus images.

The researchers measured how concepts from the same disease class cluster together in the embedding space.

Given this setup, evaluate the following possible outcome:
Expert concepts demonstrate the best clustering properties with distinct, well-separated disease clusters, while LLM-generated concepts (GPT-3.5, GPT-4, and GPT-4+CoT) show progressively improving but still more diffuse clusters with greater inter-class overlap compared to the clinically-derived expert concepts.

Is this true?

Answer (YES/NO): NO